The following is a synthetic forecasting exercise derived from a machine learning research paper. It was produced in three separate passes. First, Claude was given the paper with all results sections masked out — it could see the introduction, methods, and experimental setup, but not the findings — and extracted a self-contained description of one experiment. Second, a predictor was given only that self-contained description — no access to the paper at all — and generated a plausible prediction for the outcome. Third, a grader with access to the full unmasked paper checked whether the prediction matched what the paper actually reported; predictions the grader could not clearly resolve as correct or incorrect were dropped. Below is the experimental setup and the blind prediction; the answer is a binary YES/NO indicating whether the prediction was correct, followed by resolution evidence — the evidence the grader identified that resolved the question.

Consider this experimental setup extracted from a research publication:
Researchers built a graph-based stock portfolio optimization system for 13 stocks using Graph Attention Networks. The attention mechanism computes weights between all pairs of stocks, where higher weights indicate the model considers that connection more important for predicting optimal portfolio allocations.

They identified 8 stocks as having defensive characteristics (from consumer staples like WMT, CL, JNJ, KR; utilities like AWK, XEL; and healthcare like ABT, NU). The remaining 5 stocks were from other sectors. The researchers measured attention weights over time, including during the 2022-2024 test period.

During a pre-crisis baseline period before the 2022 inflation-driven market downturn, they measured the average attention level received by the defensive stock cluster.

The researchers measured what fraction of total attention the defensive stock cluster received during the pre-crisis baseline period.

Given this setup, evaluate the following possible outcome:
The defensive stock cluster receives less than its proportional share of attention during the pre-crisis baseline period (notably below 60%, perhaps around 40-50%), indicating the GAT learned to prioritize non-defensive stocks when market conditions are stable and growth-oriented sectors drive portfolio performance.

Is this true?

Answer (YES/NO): NO